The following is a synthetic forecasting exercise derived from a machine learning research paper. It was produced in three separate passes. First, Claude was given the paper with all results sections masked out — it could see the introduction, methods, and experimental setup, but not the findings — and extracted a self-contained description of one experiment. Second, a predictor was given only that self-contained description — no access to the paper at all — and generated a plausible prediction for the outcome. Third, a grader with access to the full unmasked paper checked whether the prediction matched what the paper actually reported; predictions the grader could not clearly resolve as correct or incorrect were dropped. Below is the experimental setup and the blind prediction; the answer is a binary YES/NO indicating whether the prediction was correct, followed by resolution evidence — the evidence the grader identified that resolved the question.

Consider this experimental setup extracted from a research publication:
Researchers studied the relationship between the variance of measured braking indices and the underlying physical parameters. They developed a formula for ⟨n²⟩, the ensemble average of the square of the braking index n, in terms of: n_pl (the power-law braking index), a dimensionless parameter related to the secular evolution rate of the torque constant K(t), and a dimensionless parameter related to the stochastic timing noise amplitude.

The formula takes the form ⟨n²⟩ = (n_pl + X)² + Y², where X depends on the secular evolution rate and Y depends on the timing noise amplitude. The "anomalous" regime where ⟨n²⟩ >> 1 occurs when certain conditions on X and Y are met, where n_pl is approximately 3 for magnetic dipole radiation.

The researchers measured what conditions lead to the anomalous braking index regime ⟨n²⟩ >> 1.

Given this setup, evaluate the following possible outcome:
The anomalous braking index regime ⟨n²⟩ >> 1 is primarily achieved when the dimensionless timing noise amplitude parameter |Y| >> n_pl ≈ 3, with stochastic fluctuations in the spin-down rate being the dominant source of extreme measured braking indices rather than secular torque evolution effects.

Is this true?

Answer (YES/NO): NO